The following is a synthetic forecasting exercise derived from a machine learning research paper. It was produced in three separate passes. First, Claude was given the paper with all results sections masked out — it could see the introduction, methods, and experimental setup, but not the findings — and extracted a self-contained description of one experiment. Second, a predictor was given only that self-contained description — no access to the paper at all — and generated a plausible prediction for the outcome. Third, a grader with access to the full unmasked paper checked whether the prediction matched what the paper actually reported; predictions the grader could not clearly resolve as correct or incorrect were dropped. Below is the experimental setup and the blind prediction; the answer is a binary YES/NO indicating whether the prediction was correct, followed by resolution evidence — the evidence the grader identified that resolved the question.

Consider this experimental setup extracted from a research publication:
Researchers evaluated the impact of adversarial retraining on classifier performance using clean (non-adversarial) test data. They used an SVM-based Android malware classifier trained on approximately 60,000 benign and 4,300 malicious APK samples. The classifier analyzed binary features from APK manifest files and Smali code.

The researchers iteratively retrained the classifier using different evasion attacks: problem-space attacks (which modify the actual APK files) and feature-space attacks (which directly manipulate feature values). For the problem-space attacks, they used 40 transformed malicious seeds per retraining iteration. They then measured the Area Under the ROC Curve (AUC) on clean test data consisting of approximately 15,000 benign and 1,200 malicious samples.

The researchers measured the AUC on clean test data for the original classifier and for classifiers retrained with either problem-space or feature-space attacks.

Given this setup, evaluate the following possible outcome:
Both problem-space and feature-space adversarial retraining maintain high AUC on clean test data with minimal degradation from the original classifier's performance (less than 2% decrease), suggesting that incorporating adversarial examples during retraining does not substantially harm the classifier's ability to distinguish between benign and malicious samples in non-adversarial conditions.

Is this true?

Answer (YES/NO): YES